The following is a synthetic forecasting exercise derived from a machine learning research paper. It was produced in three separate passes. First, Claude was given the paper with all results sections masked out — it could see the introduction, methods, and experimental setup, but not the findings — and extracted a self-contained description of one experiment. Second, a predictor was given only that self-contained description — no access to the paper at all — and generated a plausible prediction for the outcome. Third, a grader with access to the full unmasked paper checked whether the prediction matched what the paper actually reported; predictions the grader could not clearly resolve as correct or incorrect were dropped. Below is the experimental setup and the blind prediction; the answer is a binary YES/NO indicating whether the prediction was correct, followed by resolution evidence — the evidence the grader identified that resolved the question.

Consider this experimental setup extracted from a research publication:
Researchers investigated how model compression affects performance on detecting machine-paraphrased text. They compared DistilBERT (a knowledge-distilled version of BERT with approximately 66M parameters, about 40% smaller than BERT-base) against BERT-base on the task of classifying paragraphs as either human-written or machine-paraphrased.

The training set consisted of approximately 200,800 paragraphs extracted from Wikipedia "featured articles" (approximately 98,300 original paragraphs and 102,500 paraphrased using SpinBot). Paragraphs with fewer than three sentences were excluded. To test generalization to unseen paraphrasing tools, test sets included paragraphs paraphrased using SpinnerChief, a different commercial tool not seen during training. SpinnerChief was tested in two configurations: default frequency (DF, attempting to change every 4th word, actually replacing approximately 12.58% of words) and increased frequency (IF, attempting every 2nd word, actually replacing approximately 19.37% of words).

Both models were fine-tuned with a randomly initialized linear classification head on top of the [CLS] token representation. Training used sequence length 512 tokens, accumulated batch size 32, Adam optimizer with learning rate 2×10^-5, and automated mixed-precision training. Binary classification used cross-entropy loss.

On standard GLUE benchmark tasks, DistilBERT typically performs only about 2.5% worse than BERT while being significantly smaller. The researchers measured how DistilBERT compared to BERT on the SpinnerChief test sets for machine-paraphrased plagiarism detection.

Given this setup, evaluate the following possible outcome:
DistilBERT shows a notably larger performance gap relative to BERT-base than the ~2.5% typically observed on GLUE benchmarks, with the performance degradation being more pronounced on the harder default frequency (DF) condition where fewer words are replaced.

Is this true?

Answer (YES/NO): NO